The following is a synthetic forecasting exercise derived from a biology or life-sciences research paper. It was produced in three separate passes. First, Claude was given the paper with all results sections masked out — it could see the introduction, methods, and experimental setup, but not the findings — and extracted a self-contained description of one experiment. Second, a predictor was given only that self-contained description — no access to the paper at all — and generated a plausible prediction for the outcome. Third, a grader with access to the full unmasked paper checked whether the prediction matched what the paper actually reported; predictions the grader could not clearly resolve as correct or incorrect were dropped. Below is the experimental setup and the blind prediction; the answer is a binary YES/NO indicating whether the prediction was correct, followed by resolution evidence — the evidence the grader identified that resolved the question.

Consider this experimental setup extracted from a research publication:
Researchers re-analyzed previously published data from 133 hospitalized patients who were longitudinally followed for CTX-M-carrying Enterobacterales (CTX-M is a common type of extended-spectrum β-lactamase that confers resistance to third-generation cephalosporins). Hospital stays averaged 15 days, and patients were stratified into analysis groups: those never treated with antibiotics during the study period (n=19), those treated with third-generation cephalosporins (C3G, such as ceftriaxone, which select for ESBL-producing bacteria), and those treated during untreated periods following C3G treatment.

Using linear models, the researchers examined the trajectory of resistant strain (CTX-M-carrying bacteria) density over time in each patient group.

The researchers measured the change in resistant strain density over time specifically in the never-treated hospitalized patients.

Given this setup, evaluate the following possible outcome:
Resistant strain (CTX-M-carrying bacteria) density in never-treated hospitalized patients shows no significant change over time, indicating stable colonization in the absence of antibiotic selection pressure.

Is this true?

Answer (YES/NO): YES